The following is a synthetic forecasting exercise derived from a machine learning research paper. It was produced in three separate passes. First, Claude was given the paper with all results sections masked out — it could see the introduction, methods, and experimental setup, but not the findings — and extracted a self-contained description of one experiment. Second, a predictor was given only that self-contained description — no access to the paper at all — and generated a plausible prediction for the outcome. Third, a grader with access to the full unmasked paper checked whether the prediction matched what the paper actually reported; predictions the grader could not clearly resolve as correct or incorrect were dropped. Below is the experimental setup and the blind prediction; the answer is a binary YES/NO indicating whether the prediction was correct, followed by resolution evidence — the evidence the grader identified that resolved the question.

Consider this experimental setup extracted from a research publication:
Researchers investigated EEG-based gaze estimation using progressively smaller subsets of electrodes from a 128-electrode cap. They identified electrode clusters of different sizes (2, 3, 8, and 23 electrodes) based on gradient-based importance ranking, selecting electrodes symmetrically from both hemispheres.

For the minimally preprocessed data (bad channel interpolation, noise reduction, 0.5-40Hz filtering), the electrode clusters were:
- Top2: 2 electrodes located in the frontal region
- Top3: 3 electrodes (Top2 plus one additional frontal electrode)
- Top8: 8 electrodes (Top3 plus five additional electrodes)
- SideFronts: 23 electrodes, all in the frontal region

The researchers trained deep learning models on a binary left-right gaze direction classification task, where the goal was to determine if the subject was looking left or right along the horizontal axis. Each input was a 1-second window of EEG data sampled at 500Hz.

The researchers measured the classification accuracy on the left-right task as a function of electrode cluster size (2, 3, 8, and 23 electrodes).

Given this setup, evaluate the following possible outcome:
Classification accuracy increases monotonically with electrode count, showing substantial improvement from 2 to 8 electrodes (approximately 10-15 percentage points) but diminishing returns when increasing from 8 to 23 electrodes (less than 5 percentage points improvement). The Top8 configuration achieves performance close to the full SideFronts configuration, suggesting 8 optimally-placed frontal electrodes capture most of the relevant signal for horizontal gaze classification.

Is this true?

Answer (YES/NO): NO